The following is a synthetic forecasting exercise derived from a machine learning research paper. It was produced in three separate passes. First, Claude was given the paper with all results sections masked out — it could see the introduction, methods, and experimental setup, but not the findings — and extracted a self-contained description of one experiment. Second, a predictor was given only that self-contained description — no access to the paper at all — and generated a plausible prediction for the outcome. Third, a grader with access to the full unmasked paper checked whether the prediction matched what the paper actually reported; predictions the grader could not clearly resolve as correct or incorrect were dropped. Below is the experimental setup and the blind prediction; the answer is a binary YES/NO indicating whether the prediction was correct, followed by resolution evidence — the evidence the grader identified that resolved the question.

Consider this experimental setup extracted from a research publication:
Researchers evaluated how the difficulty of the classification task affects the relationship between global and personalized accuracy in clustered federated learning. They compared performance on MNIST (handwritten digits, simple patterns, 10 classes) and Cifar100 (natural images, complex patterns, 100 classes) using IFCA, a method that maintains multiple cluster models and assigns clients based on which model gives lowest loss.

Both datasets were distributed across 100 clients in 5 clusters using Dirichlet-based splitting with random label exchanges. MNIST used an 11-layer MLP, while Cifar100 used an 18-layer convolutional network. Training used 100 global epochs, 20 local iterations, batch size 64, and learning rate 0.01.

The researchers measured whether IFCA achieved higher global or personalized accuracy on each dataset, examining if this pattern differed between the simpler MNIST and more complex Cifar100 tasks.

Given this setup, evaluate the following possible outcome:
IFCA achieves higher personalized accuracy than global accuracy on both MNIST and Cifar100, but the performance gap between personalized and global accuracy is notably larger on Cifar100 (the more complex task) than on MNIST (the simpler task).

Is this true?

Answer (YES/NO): NO